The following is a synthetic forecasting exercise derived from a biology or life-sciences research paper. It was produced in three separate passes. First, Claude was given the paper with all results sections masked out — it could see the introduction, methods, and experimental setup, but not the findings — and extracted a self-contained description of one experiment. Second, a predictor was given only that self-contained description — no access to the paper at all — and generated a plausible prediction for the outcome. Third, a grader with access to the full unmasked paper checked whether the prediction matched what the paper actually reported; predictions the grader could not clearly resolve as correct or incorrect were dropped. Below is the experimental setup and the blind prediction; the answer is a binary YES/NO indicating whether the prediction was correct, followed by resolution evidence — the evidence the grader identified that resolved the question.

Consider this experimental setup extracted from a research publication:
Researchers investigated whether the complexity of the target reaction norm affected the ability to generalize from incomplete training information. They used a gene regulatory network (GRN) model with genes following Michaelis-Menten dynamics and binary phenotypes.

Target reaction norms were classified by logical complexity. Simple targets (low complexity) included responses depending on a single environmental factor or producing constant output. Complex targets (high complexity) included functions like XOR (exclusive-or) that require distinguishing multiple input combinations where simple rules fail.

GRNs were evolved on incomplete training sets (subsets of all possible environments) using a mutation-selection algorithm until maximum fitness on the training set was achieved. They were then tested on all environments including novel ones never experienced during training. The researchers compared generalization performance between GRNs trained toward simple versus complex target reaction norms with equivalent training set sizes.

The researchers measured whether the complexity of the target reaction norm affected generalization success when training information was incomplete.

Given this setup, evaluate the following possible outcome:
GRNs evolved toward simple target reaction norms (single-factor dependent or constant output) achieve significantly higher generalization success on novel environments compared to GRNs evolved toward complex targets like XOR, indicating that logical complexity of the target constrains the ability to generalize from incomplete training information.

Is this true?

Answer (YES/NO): YES